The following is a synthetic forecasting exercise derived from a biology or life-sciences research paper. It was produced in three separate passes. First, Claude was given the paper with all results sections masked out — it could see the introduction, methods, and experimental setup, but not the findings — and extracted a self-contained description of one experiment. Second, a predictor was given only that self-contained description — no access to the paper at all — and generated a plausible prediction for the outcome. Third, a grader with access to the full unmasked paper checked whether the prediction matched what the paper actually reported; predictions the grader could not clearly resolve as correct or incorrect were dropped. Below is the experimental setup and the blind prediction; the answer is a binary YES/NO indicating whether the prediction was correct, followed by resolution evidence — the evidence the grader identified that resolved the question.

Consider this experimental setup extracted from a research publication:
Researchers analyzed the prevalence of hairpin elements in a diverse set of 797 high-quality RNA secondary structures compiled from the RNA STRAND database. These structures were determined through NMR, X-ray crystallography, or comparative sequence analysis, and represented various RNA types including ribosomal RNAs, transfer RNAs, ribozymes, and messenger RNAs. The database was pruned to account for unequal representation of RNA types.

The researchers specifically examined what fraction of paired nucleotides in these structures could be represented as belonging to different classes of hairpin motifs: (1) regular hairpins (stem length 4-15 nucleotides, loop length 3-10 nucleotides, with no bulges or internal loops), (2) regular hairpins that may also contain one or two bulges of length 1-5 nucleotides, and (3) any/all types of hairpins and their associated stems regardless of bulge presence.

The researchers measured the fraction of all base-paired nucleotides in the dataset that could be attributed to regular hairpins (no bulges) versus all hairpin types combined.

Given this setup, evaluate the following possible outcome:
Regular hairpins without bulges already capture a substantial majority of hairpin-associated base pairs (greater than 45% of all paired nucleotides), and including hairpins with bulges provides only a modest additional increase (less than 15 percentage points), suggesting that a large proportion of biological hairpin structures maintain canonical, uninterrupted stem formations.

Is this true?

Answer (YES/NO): NO